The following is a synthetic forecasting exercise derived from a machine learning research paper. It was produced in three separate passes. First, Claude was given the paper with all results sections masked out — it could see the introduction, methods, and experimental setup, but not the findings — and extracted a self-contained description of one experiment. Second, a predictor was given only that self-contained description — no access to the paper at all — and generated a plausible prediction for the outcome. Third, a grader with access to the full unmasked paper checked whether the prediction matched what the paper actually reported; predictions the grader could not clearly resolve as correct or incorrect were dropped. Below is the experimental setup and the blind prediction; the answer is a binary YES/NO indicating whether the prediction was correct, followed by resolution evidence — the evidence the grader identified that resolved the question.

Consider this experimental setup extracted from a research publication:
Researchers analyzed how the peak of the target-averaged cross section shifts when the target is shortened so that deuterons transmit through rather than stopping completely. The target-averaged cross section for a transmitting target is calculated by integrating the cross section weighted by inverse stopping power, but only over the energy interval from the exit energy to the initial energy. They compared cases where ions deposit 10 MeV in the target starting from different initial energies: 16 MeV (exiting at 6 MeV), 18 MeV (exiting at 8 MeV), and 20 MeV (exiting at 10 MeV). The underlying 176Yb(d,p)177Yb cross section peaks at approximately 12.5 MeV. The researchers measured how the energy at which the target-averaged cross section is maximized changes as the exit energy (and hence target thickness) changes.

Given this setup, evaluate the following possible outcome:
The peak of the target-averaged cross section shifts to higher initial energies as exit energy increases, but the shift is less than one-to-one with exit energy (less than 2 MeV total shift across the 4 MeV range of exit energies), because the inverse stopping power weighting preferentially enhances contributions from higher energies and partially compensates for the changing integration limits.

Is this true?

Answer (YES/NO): NO